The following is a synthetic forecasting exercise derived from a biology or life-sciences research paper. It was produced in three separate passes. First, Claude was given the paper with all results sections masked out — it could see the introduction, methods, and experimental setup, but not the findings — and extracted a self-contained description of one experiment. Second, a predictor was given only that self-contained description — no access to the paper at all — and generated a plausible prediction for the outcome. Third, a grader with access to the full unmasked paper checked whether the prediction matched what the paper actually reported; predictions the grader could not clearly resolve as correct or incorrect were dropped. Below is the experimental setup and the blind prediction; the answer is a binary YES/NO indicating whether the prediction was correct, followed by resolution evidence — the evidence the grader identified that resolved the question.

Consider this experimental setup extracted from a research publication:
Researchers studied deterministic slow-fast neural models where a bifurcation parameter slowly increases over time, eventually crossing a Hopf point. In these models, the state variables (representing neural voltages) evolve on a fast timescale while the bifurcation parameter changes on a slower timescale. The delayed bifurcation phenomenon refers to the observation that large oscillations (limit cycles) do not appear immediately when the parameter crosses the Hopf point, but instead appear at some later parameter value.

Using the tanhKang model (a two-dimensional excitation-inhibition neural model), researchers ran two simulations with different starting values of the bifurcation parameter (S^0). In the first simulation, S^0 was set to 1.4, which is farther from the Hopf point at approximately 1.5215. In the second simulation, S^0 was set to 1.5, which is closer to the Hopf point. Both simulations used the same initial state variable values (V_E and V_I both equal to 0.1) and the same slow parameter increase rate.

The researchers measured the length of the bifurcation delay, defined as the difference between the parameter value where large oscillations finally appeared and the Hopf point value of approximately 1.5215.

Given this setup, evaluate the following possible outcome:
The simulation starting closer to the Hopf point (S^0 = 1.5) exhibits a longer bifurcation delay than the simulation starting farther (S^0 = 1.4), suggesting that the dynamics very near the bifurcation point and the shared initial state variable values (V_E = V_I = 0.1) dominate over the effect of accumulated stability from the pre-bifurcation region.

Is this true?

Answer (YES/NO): NO